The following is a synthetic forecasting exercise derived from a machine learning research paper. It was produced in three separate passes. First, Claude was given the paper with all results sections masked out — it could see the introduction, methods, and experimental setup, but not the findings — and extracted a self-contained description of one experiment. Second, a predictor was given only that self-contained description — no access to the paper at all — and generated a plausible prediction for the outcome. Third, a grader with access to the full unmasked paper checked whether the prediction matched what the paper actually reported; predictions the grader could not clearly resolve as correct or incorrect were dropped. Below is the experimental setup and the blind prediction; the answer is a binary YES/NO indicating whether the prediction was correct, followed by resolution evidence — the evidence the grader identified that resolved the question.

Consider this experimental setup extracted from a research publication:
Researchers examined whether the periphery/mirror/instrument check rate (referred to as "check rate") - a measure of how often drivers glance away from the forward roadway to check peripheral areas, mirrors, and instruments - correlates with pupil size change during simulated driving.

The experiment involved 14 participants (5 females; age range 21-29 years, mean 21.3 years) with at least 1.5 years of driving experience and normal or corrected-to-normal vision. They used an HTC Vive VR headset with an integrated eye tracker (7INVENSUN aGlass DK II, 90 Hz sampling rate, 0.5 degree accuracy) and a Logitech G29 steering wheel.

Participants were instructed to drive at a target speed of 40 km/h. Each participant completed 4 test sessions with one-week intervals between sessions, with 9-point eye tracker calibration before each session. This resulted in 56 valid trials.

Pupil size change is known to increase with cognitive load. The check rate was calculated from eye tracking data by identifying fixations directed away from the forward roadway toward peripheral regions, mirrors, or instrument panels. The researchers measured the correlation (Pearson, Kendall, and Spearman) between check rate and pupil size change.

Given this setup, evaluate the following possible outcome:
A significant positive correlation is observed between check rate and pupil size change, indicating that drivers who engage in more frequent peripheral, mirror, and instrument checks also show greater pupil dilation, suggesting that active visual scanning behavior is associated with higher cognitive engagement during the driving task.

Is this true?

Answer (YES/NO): NO